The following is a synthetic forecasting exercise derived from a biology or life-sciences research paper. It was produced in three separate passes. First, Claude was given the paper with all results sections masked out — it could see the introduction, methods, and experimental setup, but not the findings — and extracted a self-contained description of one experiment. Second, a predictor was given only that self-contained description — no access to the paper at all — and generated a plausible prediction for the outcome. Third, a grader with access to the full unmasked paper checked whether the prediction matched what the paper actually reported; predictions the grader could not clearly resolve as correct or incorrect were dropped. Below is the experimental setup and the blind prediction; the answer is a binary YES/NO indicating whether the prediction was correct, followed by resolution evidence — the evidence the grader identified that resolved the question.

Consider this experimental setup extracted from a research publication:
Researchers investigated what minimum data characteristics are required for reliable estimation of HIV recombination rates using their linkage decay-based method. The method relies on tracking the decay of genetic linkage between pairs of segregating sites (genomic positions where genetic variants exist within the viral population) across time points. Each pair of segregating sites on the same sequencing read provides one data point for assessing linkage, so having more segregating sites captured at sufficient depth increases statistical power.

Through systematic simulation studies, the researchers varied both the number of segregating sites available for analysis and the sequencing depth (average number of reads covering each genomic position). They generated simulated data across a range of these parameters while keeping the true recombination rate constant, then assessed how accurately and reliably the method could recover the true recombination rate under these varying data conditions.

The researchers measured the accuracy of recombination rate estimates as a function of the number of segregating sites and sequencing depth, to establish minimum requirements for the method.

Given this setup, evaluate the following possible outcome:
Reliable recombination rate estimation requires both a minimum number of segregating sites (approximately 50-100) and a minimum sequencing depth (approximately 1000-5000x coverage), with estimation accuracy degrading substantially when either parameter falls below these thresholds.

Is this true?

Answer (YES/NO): NO